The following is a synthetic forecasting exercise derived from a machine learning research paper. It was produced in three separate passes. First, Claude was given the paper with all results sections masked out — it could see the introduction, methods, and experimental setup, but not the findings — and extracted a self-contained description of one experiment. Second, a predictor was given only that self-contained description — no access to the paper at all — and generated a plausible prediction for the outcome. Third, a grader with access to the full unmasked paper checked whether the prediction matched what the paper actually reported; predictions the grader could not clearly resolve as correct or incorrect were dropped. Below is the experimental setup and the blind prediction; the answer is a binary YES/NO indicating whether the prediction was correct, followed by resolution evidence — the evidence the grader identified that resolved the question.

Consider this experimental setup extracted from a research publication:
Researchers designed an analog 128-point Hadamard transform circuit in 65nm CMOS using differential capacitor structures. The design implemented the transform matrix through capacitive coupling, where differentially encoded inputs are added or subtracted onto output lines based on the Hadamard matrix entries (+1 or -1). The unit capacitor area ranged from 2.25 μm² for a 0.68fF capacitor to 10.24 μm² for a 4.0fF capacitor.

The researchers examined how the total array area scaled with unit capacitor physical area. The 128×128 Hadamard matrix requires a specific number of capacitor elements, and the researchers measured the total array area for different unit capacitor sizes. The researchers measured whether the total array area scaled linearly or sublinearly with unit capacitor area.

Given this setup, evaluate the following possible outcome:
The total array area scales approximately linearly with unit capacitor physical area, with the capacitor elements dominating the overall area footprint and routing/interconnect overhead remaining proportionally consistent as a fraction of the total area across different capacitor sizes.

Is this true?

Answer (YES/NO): YES